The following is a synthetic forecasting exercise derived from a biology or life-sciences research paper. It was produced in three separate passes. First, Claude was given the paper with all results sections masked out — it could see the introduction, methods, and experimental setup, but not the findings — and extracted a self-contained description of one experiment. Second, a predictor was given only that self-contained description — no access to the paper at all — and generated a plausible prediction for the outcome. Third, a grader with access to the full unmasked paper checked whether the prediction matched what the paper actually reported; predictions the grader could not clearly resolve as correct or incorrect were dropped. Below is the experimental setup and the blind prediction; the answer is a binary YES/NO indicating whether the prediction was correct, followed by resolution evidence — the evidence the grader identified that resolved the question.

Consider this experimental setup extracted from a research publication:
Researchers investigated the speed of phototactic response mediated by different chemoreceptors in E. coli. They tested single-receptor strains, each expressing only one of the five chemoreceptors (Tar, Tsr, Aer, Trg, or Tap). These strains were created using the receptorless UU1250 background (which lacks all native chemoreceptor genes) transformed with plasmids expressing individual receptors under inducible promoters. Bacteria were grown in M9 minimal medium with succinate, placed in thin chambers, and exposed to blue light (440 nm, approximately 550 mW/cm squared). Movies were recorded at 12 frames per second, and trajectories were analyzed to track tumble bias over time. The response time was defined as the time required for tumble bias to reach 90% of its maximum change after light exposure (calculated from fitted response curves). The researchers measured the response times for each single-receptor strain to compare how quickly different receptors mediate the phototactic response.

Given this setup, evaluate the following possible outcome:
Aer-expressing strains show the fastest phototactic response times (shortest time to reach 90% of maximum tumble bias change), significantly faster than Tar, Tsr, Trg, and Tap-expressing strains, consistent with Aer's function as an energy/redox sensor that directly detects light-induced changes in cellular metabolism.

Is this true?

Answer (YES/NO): NO